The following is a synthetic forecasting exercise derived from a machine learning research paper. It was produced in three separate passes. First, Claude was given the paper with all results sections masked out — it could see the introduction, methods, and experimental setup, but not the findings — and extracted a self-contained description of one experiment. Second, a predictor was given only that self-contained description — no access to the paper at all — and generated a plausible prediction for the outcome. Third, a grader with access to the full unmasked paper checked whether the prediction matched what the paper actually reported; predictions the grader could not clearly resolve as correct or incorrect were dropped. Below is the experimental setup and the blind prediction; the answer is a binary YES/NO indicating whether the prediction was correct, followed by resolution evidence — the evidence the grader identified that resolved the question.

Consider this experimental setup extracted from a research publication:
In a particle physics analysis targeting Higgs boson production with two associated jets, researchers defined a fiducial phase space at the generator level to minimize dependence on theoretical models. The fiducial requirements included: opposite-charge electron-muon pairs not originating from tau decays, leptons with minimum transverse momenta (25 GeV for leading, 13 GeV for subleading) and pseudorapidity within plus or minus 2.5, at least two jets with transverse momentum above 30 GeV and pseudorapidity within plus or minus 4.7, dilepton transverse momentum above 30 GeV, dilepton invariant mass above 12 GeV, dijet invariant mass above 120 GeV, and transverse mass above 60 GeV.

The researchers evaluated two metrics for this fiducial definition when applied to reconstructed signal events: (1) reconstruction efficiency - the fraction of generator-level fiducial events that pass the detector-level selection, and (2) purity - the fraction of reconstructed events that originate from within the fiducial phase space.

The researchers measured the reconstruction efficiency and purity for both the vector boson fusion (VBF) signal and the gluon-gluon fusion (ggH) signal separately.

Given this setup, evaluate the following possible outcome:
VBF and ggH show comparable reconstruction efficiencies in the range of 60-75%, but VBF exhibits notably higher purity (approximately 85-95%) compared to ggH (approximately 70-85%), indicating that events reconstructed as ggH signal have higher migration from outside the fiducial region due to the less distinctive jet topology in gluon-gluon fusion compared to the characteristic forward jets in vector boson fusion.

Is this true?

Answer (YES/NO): NO